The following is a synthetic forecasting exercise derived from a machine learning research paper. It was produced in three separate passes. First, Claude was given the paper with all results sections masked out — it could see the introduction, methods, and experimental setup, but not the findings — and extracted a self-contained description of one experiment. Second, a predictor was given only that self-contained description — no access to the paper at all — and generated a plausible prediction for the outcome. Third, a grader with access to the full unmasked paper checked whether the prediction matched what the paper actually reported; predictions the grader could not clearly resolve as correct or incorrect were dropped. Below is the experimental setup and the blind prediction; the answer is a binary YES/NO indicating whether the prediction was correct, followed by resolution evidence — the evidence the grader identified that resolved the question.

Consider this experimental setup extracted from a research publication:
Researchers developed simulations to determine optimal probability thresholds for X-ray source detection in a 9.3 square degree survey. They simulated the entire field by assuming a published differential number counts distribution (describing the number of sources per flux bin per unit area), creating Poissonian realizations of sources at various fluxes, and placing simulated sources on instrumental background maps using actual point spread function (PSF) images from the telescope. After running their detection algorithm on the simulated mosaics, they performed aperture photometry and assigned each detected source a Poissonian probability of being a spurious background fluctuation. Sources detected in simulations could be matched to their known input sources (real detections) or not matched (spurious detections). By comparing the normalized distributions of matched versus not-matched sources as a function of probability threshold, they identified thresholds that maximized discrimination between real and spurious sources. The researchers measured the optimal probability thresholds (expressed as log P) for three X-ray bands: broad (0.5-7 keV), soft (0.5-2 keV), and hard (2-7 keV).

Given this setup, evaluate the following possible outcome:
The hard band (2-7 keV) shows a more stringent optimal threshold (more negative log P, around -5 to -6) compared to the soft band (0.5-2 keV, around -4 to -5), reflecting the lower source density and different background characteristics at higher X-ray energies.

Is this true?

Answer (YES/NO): NO